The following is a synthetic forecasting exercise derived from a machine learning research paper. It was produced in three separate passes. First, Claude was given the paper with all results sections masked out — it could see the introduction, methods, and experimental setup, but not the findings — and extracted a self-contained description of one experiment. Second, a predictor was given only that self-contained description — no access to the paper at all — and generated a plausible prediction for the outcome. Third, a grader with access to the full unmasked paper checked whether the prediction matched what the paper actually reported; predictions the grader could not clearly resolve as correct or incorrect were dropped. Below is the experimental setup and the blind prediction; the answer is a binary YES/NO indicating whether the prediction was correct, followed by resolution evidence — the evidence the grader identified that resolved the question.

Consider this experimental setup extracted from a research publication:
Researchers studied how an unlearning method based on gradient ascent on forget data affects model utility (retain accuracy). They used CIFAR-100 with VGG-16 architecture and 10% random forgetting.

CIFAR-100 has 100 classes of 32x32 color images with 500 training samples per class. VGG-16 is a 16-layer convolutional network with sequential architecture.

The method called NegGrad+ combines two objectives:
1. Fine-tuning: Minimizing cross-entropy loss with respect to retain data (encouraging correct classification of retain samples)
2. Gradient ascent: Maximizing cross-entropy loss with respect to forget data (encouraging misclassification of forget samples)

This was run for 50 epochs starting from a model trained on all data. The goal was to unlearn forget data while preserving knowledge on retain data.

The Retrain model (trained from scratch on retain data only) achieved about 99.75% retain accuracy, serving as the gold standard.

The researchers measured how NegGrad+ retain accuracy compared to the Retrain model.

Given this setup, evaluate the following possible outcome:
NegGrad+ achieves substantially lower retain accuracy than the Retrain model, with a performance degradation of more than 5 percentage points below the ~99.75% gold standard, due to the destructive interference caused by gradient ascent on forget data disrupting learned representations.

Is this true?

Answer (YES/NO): NO